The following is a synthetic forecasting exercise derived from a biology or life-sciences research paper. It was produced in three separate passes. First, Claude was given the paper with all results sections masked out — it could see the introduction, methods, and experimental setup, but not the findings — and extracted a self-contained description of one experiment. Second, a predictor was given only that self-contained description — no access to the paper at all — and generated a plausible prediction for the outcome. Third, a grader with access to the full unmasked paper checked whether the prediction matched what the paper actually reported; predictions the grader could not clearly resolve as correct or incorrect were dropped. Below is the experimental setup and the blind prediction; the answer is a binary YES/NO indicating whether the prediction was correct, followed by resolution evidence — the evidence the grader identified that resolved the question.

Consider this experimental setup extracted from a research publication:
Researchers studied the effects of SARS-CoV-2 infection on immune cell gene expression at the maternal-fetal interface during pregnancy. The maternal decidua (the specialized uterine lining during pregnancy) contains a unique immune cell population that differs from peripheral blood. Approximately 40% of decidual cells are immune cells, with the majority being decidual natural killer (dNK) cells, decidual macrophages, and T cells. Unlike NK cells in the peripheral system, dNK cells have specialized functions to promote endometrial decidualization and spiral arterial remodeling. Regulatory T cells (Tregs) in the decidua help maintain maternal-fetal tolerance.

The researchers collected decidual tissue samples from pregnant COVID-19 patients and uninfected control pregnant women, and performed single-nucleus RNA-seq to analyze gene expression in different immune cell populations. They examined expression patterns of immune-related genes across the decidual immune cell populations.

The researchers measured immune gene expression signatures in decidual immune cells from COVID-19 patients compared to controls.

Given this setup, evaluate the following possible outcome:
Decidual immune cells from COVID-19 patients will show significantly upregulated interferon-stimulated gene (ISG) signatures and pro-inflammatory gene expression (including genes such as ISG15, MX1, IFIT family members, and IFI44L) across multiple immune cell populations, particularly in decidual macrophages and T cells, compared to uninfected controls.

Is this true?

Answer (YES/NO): YES